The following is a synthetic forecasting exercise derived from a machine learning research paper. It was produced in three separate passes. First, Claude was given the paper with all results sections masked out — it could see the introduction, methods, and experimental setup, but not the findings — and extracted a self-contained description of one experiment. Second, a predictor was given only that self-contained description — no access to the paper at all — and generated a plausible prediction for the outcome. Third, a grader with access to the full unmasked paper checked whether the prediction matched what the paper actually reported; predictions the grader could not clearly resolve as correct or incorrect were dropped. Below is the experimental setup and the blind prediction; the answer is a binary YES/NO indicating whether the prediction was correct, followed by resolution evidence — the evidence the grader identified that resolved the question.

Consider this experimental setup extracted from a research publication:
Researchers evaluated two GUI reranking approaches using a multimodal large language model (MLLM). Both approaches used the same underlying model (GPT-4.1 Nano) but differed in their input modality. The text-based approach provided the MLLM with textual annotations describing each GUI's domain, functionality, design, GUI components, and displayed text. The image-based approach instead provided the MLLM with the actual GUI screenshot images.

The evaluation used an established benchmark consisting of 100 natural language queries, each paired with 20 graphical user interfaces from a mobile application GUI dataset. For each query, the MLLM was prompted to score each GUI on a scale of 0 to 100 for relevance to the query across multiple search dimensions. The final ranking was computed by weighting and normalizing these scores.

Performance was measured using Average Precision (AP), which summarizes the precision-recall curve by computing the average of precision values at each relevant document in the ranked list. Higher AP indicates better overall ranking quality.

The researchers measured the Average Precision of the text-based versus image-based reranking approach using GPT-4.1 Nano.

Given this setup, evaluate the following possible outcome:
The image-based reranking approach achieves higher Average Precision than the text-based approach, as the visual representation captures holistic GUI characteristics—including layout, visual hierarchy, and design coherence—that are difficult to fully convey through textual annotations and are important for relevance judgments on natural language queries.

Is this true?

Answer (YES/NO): NO